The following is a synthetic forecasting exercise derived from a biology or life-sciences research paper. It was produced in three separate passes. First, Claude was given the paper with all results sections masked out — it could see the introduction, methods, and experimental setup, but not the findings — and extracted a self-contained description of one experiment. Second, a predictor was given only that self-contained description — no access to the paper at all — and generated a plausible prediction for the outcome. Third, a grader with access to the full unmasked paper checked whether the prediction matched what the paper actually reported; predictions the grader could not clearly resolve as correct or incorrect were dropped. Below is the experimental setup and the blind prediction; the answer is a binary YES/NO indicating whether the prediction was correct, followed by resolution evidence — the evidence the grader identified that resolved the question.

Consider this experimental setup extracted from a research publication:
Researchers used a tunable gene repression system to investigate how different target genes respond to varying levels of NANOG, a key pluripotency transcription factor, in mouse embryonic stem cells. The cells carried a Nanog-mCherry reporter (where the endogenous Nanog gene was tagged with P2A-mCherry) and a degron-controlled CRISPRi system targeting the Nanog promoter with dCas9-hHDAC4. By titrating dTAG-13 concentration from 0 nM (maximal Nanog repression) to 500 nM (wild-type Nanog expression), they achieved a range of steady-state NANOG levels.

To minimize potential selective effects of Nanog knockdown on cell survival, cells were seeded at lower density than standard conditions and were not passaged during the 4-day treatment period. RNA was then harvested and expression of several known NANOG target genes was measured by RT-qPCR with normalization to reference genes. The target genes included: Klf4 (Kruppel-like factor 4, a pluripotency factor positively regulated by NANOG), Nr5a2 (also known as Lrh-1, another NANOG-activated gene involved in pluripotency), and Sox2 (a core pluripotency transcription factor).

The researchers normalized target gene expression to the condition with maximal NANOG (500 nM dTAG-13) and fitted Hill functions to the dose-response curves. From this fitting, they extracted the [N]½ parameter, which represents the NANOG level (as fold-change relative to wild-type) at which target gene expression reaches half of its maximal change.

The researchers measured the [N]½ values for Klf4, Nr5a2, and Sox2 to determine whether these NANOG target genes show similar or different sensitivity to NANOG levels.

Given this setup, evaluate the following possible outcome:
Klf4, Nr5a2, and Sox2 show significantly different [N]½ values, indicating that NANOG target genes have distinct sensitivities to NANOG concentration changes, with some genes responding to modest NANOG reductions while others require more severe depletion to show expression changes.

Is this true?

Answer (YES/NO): YES